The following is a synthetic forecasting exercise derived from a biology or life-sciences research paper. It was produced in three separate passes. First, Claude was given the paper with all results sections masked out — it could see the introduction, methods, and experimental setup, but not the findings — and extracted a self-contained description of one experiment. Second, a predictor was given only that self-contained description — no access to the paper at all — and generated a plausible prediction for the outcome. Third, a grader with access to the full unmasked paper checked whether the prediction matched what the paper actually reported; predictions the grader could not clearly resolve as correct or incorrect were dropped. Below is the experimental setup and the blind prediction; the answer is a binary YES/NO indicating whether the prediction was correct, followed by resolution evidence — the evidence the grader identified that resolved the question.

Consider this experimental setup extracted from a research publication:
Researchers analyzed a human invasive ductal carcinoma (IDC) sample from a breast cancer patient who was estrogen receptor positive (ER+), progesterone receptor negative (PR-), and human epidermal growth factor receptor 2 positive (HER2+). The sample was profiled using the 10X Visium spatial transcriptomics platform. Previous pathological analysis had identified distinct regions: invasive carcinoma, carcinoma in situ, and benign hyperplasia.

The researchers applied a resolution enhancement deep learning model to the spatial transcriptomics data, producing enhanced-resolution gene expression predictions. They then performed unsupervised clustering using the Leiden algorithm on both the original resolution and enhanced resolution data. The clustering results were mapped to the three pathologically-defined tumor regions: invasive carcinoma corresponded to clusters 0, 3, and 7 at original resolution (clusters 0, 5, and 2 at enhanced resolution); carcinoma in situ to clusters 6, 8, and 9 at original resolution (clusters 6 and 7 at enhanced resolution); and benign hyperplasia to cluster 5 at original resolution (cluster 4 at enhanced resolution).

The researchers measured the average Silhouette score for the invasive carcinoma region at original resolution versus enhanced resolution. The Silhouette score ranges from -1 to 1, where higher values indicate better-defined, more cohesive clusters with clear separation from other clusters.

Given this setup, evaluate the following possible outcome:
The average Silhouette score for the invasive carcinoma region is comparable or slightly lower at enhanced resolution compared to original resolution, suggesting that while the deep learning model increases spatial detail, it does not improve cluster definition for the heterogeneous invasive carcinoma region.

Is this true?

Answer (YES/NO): NO